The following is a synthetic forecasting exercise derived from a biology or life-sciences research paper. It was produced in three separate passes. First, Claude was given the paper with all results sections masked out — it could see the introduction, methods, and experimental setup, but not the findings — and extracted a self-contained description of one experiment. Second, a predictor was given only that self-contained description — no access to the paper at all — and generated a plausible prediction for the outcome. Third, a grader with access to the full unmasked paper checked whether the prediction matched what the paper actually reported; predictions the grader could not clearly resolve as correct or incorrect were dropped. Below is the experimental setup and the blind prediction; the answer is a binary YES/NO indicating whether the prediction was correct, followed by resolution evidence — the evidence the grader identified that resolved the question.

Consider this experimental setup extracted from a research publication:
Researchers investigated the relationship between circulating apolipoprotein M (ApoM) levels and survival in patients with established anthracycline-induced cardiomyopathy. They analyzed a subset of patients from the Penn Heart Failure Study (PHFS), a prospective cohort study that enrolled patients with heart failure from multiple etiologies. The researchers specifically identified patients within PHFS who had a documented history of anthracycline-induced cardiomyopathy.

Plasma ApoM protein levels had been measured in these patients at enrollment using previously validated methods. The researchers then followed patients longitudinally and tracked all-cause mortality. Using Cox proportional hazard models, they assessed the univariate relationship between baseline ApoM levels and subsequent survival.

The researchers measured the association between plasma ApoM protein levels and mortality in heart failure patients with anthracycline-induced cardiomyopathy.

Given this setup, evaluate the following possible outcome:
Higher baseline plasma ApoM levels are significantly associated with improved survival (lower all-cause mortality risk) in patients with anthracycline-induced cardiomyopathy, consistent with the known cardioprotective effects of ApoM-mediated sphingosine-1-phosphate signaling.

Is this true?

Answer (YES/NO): YES